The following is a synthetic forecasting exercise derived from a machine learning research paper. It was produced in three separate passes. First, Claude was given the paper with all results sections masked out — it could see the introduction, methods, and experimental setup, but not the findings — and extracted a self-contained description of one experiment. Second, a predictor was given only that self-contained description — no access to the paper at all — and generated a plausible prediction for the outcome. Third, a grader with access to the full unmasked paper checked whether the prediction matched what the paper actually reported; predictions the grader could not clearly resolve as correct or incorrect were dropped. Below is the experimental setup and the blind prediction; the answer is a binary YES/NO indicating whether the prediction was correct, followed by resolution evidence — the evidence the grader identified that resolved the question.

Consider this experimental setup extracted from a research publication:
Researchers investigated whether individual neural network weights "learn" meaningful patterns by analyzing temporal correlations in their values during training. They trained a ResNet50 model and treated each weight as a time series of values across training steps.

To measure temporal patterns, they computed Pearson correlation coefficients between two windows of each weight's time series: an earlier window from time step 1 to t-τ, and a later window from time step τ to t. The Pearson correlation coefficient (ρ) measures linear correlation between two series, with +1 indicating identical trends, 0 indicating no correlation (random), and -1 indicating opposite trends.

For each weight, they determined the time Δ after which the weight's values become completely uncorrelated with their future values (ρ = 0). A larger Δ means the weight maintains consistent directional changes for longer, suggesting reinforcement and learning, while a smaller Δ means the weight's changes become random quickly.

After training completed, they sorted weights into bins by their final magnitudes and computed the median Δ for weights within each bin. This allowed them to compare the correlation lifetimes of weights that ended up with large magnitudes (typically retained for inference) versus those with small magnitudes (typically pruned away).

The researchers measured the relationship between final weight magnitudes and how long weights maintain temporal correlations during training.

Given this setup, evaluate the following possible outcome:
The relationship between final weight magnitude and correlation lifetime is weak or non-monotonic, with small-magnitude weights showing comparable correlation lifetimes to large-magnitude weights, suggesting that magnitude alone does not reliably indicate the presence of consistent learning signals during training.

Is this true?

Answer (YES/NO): NO